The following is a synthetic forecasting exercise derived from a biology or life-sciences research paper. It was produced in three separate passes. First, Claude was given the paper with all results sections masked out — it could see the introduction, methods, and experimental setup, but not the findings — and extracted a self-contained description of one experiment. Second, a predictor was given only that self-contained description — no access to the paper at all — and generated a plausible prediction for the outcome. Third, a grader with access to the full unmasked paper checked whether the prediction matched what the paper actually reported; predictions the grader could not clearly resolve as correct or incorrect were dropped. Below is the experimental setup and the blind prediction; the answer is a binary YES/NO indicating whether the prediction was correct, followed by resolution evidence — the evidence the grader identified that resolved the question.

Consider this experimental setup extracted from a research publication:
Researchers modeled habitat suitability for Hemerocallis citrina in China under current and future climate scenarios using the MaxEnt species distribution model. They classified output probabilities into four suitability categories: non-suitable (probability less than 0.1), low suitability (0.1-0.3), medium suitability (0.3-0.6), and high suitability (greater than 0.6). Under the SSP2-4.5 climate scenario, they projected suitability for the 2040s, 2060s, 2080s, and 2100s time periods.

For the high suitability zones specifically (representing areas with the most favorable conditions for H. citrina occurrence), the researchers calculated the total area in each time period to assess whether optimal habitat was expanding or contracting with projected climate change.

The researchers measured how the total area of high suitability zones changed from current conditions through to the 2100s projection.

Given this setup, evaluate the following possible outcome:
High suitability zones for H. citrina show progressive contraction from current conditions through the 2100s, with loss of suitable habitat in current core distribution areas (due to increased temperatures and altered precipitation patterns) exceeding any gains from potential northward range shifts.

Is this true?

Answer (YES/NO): NO